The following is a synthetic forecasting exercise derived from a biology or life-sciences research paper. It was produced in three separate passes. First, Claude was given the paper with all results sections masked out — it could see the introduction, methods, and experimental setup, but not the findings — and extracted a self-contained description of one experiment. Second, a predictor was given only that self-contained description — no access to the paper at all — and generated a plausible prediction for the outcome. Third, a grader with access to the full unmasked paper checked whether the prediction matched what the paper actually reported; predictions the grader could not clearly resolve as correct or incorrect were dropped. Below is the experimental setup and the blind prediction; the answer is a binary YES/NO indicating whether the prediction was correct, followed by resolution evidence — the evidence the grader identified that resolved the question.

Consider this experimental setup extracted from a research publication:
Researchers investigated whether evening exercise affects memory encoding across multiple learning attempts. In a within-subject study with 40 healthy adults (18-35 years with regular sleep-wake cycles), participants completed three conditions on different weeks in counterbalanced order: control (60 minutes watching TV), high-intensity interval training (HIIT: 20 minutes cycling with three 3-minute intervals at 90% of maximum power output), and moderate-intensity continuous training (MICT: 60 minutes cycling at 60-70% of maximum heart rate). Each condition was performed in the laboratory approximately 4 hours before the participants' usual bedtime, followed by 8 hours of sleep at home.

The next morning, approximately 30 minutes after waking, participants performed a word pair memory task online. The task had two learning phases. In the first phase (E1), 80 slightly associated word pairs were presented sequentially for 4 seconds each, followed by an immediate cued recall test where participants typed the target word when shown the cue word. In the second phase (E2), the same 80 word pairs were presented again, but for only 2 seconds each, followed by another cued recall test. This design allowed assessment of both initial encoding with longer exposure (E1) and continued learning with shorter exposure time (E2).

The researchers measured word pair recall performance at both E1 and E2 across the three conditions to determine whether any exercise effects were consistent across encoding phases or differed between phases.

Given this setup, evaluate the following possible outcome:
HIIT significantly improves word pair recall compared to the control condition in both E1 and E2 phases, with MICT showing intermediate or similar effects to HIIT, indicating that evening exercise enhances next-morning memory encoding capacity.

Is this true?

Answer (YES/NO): NO